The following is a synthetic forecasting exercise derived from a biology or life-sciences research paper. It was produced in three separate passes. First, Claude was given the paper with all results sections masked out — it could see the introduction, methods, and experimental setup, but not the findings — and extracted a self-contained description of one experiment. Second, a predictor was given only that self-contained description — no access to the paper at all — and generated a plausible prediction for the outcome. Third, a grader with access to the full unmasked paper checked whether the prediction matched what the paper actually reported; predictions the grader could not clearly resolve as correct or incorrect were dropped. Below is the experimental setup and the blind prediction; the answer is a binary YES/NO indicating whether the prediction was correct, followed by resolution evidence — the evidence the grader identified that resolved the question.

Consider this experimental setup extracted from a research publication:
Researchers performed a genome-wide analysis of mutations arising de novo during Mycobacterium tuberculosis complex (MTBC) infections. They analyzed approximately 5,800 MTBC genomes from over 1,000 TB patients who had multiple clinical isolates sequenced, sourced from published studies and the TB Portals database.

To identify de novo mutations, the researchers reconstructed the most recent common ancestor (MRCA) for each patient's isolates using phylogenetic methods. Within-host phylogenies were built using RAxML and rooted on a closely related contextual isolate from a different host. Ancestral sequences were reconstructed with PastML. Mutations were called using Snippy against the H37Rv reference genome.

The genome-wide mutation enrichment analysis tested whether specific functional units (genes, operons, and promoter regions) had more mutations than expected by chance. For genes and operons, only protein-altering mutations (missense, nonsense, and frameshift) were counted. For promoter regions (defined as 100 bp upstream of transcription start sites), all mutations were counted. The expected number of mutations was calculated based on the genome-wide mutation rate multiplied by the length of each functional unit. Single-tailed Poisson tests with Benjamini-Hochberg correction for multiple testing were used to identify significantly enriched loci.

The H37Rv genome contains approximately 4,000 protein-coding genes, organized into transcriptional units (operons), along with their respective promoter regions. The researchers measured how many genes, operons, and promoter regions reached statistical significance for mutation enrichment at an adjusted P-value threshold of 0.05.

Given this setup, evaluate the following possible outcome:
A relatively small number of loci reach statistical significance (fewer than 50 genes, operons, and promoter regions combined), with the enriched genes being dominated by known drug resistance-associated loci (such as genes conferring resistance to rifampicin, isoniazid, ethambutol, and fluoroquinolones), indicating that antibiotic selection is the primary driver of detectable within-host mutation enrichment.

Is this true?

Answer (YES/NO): NO